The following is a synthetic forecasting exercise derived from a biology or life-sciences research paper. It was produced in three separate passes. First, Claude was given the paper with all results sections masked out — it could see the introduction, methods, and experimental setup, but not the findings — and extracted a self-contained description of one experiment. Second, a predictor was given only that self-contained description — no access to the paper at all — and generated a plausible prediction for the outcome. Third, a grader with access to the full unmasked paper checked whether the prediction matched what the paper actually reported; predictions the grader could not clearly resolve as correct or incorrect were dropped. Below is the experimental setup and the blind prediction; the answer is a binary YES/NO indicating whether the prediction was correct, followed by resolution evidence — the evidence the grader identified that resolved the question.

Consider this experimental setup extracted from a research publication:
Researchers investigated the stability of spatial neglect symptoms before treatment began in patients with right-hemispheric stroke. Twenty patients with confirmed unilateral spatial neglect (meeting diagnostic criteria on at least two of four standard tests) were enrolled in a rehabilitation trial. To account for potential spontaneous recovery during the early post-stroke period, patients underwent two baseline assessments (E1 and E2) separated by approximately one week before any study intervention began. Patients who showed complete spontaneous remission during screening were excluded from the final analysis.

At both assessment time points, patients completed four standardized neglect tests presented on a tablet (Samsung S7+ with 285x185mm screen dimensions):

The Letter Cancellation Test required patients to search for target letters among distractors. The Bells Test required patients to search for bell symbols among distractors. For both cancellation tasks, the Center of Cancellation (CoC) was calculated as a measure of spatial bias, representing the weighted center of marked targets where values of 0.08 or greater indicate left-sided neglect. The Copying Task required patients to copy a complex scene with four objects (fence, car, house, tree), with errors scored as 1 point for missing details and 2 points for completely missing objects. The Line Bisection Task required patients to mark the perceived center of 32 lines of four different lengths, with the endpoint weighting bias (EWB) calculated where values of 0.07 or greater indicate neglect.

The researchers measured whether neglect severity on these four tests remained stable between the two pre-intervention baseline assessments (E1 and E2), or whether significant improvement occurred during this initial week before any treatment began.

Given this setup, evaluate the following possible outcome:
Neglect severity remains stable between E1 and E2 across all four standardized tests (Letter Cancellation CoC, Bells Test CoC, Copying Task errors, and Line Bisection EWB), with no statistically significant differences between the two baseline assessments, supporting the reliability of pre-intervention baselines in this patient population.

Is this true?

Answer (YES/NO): YES